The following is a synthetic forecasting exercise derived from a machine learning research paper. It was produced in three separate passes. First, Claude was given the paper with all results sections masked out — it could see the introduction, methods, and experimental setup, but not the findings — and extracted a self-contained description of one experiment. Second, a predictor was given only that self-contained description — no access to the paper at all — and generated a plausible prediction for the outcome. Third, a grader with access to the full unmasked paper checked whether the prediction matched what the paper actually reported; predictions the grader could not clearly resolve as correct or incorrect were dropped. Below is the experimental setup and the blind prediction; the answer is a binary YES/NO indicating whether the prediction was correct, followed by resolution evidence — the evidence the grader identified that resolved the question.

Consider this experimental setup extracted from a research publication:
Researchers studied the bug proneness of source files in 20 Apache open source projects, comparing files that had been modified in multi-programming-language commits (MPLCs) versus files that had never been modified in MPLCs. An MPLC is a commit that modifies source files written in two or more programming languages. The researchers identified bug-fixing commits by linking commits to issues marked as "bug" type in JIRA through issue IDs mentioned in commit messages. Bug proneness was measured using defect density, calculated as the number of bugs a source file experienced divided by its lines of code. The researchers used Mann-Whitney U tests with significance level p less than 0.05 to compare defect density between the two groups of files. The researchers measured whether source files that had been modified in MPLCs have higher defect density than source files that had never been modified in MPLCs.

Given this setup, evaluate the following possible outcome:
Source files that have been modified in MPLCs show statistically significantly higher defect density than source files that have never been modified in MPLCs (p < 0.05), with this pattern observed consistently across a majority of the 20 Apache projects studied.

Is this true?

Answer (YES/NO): YES